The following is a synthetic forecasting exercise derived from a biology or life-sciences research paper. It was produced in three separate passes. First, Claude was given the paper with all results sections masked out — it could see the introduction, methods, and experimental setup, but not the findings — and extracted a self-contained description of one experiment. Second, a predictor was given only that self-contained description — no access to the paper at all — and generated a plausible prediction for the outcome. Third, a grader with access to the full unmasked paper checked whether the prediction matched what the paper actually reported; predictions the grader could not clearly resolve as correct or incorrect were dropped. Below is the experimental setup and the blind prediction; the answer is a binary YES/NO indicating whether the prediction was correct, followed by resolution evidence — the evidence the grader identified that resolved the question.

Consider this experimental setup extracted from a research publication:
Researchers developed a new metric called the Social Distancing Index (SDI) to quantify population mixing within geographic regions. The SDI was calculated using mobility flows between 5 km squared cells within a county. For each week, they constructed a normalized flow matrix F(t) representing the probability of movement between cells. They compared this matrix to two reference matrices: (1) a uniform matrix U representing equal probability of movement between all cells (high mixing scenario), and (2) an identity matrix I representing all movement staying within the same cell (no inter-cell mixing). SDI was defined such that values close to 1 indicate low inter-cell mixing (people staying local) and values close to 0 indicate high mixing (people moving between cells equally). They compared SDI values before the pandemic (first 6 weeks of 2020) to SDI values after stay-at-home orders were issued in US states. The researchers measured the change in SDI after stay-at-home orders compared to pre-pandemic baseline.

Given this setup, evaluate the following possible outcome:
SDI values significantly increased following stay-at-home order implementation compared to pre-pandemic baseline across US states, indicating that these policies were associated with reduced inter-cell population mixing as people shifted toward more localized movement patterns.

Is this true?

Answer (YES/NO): YES